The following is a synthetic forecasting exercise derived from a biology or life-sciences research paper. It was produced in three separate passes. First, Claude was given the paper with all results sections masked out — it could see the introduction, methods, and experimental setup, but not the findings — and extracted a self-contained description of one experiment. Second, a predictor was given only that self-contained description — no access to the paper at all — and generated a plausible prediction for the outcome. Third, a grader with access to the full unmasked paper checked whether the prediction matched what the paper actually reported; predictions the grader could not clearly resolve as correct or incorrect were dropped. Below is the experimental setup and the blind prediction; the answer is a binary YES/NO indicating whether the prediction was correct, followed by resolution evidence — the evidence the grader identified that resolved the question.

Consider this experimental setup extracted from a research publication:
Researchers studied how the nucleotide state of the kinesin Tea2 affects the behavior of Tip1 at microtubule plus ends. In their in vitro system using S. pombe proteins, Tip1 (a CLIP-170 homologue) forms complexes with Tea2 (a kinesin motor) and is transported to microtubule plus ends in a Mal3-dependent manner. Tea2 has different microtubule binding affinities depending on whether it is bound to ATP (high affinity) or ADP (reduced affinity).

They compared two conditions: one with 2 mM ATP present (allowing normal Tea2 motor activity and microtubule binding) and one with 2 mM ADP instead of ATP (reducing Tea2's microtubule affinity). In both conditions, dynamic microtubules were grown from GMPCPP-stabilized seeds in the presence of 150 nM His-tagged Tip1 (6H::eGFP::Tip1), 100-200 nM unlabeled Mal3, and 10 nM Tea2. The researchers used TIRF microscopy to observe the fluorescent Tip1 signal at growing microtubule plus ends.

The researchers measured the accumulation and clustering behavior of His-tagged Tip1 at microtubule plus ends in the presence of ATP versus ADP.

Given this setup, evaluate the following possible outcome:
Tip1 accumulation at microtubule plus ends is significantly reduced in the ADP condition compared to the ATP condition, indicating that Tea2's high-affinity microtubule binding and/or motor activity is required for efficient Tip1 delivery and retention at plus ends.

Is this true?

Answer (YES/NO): YES